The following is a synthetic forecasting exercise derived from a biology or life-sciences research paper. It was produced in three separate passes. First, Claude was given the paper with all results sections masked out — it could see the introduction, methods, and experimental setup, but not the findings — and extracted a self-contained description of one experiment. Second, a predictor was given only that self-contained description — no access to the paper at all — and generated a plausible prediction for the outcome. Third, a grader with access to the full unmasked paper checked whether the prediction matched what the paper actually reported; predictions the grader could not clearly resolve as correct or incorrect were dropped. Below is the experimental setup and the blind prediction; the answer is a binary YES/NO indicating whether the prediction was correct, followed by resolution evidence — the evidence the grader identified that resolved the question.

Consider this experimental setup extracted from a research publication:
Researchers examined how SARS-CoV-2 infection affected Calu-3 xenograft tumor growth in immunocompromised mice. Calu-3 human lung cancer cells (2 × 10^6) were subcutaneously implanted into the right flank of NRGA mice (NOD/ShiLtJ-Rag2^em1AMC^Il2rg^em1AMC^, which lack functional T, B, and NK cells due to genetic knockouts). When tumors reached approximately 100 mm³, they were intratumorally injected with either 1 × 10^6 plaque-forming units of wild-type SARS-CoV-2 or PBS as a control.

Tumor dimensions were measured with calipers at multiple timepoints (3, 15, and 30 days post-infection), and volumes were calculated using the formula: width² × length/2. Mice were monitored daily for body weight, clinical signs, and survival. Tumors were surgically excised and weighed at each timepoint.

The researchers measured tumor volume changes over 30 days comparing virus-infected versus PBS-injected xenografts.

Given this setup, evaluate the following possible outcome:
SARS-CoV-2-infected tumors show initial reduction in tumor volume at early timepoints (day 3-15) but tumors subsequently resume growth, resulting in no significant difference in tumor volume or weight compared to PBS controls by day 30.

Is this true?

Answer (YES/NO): NO